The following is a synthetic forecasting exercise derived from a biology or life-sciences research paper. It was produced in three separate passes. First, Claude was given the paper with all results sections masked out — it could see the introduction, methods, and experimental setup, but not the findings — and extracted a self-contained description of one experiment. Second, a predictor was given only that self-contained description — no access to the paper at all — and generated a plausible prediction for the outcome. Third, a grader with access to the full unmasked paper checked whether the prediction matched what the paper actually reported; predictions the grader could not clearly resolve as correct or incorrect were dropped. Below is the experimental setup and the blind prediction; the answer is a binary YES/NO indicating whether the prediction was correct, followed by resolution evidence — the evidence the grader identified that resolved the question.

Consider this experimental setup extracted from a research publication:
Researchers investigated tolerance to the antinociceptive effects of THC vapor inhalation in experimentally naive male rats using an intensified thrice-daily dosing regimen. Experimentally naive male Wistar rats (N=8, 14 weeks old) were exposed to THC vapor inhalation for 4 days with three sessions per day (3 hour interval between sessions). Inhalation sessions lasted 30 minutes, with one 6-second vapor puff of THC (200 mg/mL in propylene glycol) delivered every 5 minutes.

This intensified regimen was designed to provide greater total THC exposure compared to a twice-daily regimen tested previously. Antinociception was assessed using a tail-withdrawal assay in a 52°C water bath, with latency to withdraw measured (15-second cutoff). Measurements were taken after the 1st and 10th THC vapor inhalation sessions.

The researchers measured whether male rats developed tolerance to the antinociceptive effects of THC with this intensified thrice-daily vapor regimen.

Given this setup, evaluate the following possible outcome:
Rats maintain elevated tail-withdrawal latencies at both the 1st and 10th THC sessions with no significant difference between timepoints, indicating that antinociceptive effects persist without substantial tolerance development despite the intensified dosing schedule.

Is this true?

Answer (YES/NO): NO